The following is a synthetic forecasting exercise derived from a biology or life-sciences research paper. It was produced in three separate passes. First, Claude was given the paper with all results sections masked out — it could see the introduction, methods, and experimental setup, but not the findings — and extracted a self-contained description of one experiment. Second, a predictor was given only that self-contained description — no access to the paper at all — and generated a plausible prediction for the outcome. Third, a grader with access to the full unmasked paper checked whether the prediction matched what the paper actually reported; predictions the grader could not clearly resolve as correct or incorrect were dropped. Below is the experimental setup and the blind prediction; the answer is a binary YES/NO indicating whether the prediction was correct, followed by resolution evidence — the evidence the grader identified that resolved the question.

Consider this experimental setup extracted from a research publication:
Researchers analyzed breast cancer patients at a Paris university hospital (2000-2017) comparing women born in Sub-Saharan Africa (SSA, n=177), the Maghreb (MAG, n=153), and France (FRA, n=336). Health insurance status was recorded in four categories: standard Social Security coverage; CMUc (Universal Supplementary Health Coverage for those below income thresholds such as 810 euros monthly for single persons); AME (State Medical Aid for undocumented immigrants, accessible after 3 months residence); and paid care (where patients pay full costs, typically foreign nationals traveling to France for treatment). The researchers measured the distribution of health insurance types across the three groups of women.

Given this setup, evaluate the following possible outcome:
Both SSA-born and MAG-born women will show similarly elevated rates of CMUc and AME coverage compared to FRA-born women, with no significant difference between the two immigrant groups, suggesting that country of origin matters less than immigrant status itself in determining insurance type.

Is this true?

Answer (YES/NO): NO